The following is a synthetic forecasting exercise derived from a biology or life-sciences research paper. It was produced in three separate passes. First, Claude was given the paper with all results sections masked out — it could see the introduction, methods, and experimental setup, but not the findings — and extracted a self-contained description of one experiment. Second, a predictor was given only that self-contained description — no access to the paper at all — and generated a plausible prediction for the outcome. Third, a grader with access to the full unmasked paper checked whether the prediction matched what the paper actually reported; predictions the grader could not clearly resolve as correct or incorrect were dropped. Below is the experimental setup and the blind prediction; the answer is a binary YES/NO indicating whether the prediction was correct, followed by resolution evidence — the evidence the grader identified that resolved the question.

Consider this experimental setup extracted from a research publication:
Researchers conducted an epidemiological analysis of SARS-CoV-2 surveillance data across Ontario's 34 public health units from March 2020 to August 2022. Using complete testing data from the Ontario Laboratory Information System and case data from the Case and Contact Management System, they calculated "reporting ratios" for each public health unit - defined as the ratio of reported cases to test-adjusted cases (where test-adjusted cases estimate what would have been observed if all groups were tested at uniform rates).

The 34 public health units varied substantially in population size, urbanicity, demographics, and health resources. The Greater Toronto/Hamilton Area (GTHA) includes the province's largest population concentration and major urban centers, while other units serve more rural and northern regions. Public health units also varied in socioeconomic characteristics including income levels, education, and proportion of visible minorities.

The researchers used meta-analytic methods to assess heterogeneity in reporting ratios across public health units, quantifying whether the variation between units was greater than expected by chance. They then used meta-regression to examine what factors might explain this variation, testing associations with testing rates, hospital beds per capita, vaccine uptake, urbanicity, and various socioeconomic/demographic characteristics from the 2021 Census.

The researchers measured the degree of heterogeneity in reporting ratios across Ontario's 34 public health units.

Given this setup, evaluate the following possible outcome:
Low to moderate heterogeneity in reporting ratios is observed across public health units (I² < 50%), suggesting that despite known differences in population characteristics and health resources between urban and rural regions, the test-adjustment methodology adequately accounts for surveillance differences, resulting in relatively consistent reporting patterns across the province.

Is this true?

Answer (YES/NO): NO